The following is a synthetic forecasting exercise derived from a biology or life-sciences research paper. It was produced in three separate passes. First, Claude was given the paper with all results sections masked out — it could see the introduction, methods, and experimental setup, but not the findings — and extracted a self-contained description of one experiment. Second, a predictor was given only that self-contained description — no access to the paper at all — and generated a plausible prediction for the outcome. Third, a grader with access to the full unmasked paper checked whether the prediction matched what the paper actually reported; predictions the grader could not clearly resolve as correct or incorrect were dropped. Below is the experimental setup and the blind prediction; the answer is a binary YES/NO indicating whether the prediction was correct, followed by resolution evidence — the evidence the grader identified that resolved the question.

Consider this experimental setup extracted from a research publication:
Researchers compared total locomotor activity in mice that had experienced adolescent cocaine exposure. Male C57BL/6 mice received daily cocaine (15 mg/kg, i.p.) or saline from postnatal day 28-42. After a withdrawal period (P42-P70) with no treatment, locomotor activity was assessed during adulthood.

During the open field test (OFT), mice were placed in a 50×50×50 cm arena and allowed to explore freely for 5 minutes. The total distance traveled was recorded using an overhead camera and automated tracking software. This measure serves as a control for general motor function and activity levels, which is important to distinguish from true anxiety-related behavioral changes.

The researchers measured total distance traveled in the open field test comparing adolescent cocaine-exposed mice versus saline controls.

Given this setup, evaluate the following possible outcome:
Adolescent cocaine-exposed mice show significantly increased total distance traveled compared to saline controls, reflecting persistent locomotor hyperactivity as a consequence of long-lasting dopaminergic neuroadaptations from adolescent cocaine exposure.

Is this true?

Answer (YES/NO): NO